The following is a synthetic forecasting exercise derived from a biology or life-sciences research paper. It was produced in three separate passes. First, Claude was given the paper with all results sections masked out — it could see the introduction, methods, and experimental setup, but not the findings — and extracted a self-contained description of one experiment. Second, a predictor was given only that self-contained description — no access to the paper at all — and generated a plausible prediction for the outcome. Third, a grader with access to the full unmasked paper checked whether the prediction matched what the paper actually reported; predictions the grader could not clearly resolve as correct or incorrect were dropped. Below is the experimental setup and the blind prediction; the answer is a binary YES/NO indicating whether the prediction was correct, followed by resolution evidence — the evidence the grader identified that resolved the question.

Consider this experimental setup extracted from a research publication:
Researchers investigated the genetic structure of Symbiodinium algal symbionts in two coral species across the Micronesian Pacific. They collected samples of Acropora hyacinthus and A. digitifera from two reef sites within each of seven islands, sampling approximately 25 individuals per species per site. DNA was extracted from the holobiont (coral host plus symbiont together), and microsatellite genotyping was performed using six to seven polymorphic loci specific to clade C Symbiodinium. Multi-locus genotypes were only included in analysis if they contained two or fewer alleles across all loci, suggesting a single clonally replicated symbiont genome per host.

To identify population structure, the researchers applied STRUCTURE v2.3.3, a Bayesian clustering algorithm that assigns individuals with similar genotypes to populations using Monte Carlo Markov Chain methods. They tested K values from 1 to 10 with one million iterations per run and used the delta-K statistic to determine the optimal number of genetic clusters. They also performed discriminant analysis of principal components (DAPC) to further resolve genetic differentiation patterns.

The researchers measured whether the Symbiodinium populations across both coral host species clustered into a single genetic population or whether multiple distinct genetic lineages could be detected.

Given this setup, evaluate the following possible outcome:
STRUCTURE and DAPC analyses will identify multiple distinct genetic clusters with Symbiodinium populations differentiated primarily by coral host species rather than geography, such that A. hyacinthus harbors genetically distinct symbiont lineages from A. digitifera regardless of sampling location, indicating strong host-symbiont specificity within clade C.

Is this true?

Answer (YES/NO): NO